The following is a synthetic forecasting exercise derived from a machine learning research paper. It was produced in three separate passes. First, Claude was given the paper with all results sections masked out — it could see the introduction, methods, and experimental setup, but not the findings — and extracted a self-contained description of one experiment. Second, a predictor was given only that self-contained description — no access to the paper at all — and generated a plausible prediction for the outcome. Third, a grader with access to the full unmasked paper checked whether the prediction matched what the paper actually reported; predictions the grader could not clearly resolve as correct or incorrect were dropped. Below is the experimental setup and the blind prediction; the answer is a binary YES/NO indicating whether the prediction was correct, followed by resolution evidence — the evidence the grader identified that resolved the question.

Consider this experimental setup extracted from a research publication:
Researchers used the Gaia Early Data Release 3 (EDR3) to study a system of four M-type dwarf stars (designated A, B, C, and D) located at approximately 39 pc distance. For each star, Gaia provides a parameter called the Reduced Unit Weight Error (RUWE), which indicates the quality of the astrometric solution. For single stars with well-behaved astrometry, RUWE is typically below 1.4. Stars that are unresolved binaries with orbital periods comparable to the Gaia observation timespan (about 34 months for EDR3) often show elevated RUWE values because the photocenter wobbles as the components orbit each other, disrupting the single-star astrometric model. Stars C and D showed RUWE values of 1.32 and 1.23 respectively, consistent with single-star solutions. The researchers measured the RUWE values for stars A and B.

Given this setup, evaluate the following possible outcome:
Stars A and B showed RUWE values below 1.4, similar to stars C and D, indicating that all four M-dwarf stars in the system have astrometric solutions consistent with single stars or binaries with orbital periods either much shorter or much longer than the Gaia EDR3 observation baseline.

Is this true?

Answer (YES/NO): NO